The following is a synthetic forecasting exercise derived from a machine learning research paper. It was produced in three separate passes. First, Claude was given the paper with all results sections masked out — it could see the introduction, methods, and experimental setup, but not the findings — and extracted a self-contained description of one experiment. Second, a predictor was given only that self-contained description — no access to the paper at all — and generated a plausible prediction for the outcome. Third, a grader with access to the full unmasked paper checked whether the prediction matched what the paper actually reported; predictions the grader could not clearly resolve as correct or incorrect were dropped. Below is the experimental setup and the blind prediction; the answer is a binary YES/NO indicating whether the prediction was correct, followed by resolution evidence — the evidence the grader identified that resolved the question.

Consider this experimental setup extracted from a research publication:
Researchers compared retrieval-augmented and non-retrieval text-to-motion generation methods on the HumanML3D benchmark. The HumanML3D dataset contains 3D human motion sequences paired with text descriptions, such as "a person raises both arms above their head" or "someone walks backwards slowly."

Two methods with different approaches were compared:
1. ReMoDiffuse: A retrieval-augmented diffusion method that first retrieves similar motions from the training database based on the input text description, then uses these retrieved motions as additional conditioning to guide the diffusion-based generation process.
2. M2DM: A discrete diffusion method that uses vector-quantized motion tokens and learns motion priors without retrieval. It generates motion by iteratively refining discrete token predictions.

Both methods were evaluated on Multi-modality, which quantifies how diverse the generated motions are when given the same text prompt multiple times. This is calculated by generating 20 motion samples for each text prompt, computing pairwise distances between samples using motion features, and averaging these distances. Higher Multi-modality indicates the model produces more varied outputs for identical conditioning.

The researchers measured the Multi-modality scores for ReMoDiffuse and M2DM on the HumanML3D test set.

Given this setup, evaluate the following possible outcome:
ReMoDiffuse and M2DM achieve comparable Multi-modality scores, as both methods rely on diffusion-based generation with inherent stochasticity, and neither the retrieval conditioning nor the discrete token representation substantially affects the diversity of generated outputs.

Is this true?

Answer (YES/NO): NO